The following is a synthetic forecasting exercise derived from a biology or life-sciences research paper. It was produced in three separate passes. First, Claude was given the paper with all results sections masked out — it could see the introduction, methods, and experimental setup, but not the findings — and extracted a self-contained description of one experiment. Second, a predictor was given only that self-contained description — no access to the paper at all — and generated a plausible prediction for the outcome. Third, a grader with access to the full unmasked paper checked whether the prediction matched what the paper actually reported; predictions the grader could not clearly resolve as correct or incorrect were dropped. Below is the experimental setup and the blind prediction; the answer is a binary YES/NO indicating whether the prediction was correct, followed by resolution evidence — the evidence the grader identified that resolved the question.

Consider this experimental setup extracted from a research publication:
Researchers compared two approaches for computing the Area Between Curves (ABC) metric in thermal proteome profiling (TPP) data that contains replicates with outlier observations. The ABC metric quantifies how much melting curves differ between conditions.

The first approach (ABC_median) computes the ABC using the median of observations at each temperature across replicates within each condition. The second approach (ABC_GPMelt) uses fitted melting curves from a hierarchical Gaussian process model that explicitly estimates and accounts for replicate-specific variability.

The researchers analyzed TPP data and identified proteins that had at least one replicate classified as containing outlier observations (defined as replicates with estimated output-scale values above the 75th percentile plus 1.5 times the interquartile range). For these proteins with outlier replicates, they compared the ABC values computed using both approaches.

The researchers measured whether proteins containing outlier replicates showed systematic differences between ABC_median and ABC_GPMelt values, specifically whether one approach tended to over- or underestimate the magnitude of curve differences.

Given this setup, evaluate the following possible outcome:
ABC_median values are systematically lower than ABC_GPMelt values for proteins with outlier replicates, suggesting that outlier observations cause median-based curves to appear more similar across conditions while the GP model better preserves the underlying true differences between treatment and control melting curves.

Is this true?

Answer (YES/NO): NO